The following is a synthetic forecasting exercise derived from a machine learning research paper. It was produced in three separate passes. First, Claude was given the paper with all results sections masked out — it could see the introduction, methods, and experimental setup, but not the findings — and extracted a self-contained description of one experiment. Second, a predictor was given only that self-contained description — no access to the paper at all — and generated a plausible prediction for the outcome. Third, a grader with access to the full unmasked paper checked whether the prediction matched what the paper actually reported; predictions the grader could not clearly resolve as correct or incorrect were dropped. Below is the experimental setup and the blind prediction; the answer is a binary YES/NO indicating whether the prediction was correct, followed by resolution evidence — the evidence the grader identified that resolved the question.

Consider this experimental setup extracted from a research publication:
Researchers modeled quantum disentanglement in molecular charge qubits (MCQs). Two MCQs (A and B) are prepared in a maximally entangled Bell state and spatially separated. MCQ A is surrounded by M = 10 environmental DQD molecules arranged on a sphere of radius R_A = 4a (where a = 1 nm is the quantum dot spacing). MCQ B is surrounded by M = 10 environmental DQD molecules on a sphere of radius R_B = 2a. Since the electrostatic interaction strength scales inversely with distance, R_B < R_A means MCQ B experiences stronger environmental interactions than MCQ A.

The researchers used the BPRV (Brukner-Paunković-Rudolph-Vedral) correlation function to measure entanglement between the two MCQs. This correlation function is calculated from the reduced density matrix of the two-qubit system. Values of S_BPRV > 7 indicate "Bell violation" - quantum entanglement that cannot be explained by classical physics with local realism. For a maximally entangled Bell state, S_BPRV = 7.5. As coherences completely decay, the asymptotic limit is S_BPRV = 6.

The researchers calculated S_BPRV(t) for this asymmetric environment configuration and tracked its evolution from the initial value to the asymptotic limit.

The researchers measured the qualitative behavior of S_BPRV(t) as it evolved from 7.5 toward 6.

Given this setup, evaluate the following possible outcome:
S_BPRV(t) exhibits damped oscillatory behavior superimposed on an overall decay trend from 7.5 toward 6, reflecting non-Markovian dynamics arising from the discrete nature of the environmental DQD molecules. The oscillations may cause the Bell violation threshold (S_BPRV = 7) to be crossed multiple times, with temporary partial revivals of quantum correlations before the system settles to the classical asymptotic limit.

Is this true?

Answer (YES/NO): YES